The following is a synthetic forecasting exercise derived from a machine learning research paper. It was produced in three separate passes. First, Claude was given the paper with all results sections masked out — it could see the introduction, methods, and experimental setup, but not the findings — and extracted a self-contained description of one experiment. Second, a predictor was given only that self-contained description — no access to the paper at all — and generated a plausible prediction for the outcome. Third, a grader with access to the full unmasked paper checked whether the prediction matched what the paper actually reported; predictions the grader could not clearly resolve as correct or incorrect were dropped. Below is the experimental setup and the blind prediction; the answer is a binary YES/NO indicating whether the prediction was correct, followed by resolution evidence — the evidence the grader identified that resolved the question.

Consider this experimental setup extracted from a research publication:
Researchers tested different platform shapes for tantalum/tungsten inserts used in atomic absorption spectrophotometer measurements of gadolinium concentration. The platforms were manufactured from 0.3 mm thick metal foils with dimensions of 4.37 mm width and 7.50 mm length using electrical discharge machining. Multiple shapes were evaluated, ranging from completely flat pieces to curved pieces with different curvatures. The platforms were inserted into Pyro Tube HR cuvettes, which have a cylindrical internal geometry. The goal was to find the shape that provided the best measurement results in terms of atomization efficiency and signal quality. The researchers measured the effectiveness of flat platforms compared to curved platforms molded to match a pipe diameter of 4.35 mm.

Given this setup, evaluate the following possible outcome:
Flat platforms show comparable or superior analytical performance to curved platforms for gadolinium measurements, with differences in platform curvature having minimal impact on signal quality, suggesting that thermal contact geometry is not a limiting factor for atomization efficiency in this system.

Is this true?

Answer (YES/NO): NO